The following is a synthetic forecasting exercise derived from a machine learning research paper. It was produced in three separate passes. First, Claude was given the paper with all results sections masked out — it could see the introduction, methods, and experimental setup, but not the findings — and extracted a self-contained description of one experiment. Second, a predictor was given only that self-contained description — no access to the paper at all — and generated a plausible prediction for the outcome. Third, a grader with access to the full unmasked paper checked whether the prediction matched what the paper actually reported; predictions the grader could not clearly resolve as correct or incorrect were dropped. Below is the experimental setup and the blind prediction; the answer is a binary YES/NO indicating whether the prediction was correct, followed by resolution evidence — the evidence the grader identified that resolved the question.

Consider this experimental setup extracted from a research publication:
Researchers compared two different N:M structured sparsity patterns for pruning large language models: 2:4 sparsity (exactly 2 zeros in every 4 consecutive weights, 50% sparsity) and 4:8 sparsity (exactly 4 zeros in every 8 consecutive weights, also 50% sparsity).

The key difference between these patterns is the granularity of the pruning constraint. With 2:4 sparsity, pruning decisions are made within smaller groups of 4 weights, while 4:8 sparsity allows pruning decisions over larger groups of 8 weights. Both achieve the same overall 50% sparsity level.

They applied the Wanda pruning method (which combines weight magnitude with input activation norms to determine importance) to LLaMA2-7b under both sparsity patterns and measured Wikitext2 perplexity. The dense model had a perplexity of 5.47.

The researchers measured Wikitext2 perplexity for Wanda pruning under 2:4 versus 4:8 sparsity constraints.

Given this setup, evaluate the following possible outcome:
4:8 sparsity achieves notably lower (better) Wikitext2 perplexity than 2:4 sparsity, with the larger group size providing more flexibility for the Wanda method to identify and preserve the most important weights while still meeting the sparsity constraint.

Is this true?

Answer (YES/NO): YES